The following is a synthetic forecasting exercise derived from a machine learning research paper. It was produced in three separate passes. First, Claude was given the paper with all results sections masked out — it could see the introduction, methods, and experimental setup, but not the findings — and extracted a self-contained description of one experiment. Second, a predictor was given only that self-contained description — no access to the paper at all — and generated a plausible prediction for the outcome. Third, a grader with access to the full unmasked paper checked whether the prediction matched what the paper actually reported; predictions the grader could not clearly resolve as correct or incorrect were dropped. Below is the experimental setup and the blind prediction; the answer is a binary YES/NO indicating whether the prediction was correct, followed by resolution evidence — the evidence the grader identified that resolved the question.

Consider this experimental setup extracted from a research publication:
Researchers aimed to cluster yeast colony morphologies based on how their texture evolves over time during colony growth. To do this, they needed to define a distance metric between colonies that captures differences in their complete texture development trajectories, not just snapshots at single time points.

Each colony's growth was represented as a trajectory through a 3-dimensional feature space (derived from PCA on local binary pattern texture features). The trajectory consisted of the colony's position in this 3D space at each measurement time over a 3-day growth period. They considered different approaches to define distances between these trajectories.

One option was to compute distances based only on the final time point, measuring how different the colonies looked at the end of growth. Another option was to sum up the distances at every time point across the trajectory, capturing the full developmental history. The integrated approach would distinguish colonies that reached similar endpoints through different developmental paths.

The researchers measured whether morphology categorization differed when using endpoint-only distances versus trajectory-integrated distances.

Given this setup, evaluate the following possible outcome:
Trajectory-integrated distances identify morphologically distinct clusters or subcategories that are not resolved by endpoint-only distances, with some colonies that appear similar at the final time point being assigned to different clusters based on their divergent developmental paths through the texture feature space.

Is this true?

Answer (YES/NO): YES